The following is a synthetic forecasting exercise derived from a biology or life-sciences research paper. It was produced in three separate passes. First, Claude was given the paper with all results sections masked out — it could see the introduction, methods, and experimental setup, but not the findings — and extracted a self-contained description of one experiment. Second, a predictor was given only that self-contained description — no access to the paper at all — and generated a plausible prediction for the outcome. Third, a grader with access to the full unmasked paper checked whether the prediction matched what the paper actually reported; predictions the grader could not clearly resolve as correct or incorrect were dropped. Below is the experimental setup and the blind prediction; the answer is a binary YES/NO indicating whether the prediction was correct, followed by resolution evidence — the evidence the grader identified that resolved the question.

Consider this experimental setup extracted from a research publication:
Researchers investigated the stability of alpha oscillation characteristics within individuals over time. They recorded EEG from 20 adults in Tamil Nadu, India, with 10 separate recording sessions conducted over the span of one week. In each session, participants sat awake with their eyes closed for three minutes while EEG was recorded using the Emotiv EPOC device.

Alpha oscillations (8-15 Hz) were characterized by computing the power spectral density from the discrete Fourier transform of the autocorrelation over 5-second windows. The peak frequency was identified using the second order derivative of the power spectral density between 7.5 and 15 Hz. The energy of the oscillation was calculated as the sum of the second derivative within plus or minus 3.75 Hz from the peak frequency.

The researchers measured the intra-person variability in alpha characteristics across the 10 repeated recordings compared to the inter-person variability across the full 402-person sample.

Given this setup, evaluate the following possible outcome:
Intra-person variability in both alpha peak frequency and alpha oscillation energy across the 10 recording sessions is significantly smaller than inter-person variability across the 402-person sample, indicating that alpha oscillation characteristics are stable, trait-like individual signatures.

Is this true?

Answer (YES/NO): YES